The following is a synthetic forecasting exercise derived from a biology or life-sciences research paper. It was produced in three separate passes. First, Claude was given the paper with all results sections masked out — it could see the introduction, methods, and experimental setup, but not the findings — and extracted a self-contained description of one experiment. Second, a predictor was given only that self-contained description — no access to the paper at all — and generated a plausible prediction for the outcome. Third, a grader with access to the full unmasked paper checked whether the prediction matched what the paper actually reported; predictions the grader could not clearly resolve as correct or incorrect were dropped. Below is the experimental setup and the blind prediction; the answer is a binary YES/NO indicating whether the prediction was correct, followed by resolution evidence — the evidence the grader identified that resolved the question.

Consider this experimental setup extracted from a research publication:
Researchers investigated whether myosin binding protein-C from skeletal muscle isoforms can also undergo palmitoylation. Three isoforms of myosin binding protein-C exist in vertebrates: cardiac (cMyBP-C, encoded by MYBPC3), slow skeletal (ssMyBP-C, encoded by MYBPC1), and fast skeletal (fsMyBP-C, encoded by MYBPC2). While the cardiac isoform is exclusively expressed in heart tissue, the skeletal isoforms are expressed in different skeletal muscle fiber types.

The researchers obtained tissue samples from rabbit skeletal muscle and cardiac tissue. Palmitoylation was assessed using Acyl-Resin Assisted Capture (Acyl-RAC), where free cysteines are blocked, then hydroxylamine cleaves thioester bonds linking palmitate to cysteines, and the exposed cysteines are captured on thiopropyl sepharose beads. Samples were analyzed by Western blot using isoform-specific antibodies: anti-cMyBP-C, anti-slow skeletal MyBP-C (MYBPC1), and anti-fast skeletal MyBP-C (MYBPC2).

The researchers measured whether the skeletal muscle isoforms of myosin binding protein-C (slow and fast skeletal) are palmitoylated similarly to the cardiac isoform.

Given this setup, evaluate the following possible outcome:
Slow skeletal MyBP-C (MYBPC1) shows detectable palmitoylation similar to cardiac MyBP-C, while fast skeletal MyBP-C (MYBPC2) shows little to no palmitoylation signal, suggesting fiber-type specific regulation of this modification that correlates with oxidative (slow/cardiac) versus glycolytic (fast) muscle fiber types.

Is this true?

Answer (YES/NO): NO